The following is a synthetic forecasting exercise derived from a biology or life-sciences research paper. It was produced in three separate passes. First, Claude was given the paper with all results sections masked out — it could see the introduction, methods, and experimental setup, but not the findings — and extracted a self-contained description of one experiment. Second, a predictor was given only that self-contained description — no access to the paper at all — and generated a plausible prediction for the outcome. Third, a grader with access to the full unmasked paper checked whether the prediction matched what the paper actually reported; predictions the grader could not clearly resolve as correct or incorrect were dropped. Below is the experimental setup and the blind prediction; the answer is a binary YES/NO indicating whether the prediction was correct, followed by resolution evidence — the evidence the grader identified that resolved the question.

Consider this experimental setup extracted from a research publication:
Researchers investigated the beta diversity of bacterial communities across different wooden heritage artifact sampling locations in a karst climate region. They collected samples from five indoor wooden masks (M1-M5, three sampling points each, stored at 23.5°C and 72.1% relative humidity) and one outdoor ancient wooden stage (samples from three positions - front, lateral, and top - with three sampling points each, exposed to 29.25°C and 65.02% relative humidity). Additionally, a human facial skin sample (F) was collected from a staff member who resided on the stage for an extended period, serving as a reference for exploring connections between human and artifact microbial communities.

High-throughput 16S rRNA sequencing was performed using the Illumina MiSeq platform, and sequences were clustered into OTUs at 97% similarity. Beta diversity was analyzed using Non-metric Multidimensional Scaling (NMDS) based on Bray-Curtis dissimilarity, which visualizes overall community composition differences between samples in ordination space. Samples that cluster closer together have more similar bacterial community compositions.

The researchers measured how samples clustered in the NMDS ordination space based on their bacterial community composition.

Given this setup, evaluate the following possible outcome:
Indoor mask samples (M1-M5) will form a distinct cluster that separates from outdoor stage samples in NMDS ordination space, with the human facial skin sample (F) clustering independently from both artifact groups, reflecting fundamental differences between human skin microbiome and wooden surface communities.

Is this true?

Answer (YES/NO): NO